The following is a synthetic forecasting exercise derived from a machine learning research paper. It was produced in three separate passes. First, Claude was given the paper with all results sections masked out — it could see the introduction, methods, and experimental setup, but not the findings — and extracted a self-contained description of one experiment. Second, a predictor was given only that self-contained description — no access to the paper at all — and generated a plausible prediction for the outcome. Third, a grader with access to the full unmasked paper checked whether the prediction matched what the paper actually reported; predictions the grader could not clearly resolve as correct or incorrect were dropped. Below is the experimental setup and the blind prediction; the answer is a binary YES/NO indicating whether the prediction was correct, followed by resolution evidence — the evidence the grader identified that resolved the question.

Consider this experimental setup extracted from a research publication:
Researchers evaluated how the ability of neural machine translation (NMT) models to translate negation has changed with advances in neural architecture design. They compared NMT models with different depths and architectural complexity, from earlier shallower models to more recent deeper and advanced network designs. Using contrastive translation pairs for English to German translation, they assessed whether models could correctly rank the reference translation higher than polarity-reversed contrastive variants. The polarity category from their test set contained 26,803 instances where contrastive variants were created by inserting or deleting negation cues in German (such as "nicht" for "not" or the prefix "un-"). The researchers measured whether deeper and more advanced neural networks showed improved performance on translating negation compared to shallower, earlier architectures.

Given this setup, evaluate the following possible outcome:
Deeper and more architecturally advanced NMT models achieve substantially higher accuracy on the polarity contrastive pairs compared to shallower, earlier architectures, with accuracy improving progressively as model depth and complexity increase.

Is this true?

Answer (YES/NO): YES